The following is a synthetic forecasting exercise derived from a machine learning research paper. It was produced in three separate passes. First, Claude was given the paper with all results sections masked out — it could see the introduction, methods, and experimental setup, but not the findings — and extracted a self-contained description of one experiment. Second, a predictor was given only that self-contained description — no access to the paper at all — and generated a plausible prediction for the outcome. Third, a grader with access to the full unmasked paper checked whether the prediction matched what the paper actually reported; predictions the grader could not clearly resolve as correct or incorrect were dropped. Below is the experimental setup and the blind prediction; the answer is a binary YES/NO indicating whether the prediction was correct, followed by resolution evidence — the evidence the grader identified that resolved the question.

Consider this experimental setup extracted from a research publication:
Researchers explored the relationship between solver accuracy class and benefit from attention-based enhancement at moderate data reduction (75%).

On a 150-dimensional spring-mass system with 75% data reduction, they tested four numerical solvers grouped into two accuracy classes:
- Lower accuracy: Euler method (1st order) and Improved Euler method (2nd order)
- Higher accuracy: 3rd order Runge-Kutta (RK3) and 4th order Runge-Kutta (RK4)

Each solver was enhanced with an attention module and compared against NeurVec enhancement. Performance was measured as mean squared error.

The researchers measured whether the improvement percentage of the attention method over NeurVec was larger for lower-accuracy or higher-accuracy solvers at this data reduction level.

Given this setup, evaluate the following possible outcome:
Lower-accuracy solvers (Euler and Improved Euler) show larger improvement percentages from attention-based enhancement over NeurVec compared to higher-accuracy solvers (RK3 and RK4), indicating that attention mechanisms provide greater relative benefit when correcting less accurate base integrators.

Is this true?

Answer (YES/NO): NO